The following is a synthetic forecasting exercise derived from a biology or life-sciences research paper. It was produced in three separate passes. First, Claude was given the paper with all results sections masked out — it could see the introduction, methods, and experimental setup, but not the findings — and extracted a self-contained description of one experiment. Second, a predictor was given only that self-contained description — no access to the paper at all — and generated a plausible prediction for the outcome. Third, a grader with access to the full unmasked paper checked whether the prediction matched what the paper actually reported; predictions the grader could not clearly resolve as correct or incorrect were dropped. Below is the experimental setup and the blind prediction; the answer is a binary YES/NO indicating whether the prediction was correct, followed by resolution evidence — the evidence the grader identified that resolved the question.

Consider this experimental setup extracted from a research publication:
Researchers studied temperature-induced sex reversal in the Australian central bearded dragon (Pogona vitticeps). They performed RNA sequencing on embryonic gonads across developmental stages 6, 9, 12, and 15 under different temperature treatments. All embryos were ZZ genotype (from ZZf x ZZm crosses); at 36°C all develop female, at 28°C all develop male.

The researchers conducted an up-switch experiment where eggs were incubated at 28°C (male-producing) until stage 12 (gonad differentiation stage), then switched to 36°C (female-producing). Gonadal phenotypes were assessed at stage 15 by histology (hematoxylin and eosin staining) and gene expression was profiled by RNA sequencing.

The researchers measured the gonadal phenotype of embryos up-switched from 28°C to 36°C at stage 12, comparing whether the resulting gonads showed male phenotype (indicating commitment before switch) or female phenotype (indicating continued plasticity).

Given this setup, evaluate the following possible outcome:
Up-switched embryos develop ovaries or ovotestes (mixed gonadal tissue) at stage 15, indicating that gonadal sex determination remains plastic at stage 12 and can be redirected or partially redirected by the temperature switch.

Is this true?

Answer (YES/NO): NO